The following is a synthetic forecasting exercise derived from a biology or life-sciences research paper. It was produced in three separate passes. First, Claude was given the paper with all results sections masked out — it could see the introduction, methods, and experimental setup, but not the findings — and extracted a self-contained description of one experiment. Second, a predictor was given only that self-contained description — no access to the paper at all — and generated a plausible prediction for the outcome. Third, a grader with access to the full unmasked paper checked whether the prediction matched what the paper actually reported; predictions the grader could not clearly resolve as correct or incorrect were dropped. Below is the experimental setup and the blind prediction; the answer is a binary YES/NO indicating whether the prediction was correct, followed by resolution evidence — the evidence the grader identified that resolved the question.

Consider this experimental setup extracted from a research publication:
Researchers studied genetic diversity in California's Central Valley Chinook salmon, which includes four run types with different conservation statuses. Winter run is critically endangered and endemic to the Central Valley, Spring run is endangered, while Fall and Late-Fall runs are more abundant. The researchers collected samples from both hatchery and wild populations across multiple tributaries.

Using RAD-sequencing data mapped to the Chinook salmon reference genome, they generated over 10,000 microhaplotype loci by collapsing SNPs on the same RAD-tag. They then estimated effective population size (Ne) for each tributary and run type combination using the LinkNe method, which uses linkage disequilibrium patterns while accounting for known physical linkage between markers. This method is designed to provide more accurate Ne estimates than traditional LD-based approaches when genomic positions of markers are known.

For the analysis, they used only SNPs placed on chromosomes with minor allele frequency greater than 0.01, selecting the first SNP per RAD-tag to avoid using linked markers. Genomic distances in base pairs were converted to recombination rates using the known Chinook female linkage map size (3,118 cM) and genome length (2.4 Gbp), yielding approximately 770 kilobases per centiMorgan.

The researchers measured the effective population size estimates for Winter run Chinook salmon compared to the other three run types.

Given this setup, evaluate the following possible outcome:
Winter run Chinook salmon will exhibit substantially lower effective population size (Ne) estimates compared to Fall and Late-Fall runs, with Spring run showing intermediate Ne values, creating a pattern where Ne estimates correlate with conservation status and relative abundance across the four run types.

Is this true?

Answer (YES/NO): NO